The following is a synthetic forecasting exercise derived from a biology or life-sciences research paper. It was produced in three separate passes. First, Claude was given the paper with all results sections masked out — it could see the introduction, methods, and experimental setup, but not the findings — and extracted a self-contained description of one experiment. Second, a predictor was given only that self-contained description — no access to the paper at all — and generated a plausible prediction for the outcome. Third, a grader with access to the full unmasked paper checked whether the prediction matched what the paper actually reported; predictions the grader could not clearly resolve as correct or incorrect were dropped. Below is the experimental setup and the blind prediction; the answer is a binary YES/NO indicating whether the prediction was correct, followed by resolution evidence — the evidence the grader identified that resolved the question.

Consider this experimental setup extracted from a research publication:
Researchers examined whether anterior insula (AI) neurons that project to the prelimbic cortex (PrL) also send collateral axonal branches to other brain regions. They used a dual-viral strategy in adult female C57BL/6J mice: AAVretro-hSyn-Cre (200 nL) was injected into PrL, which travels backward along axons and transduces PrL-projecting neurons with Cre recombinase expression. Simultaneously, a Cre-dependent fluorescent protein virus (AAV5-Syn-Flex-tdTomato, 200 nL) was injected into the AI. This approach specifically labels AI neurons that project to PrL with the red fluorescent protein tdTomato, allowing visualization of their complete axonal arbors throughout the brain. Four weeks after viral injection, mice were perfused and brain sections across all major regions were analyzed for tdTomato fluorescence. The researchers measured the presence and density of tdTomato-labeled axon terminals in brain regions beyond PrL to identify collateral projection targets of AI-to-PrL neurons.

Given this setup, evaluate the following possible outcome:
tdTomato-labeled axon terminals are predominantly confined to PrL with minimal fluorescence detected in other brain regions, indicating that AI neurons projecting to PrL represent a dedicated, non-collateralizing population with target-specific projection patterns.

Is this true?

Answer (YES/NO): YES